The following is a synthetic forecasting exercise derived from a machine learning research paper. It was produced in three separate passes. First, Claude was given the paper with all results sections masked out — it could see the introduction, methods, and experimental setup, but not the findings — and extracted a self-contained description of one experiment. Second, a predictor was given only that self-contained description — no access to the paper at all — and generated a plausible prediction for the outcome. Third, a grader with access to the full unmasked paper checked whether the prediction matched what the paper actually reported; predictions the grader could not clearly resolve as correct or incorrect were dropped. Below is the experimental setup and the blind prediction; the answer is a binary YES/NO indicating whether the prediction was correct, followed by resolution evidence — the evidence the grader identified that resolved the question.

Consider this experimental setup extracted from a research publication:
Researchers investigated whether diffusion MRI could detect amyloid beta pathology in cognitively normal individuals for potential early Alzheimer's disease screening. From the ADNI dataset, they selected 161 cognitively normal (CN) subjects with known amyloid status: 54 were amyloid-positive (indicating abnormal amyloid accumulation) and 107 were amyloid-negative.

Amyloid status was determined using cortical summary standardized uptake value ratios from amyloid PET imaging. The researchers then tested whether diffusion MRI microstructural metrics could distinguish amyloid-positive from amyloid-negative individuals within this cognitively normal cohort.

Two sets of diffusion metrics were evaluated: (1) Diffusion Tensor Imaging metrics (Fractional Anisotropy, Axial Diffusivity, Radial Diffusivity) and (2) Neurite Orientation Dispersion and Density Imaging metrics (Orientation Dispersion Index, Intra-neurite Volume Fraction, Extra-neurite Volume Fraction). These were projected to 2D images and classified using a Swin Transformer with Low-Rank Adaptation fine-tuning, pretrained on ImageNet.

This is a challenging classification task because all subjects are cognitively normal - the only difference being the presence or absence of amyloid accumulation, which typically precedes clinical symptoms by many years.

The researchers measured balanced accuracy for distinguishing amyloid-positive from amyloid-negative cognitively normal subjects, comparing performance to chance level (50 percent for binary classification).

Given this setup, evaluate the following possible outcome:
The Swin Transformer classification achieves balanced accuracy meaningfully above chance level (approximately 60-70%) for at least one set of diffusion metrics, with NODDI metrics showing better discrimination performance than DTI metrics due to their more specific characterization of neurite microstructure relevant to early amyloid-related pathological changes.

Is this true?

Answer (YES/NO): YES